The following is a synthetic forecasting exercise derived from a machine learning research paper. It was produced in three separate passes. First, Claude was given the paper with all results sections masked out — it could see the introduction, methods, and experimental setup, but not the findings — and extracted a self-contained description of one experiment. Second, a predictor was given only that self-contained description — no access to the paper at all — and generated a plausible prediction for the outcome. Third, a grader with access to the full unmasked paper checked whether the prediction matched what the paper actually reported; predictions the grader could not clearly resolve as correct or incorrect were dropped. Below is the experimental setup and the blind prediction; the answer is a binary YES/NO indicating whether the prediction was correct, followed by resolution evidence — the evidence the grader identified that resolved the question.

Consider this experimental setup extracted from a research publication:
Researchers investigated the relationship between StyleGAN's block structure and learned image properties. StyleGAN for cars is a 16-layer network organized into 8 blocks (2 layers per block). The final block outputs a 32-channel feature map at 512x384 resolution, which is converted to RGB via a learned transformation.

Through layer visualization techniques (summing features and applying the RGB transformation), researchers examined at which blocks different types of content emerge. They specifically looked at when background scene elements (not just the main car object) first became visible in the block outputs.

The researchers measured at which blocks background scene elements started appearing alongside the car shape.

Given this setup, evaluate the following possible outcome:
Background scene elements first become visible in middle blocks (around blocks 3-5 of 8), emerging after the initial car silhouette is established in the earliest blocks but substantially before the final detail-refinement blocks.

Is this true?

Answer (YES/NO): NO